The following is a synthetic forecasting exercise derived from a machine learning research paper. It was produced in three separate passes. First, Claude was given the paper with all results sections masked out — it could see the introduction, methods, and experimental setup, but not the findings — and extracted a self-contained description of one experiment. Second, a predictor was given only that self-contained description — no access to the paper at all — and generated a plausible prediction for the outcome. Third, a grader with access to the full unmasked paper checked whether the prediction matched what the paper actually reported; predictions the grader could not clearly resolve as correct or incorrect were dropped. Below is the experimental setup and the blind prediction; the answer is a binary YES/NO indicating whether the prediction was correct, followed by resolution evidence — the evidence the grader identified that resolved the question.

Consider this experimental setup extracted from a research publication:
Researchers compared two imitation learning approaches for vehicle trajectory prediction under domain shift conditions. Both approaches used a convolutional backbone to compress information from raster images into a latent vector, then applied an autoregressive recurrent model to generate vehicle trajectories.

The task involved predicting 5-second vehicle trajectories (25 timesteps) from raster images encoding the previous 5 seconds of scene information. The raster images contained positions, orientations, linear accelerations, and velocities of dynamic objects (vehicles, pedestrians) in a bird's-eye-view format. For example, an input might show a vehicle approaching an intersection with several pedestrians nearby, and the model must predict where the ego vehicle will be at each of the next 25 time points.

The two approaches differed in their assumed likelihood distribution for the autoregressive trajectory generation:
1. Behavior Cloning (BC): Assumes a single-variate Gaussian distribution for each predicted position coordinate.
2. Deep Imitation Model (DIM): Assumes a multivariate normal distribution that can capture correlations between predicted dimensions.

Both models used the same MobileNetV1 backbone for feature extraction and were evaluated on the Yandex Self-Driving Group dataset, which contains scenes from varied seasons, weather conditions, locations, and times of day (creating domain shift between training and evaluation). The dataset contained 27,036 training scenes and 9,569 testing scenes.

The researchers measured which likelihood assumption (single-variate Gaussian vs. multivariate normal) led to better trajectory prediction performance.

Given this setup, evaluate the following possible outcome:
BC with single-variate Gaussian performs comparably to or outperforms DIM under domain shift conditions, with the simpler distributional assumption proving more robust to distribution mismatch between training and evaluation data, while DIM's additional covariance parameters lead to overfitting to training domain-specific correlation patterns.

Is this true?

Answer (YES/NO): YES